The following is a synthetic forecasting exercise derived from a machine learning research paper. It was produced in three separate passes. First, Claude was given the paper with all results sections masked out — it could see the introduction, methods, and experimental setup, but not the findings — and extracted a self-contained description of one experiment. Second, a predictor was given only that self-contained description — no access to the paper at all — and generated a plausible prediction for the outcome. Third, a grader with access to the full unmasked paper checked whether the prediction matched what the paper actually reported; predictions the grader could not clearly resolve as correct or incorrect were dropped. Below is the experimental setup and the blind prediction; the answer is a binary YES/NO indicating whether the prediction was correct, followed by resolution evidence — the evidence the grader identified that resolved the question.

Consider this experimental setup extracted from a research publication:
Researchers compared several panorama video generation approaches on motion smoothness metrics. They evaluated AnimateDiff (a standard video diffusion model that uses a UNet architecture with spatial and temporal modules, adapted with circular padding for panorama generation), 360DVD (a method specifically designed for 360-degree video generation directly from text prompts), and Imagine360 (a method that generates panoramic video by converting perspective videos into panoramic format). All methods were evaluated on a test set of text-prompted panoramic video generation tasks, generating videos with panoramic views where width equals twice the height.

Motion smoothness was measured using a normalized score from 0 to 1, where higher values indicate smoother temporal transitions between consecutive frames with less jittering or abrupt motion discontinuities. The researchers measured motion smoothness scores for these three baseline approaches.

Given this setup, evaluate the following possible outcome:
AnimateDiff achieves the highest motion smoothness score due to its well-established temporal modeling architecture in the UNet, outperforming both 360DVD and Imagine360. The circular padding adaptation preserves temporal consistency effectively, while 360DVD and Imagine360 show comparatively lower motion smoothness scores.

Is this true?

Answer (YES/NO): NO